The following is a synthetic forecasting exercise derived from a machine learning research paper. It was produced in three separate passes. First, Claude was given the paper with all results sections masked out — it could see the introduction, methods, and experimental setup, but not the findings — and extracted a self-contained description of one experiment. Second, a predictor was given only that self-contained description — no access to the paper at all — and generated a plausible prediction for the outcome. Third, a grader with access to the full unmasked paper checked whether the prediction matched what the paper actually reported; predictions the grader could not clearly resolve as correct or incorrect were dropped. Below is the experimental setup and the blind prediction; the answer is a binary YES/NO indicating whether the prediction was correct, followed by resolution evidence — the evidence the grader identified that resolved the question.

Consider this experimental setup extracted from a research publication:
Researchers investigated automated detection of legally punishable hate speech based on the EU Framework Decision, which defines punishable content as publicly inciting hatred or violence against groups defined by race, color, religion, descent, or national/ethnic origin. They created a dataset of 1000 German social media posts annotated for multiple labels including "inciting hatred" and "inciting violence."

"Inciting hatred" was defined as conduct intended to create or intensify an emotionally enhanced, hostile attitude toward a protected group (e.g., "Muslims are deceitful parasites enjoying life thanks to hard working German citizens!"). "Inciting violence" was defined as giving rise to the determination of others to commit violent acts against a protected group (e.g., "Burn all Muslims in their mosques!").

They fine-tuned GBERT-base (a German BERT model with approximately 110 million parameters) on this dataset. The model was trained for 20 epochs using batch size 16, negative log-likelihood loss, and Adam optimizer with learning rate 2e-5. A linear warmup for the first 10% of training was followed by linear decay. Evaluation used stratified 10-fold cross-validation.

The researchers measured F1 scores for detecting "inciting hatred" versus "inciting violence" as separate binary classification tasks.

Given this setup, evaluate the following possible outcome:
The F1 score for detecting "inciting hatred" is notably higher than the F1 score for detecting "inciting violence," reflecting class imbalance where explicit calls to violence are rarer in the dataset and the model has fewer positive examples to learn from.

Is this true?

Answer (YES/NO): NO